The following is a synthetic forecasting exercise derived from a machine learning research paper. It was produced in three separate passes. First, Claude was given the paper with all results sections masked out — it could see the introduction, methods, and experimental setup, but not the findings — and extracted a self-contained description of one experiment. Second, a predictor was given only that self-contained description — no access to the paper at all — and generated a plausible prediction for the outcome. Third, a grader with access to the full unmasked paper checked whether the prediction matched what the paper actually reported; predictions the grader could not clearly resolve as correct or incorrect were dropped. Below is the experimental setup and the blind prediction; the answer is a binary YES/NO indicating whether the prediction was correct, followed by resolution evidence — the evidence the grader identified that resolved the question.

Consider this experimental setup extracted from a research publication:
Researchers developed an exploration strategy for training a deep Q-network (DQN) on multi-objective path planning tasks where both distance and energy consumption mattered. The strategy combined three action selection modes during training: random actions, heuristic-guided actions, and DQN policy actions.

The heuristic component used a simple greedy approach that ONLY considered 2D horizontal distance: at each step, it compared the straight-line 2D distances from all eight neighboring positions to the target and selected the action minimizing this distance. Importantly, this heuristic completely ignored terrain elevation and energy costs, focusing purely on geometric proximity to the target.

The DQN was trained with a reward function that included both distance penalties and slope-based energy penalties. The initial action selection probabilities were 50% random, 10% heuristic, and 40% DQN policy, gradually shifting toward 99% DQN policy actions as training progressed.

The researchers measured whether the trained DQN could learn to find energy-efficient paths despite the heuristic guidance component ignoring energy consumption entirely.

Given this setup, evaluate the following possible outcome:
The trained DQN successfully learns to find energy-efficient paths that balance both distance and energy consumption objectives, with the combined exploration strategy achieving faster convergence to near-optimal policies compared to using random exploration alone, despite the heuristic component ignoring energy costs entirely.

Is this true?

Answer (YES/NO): YES